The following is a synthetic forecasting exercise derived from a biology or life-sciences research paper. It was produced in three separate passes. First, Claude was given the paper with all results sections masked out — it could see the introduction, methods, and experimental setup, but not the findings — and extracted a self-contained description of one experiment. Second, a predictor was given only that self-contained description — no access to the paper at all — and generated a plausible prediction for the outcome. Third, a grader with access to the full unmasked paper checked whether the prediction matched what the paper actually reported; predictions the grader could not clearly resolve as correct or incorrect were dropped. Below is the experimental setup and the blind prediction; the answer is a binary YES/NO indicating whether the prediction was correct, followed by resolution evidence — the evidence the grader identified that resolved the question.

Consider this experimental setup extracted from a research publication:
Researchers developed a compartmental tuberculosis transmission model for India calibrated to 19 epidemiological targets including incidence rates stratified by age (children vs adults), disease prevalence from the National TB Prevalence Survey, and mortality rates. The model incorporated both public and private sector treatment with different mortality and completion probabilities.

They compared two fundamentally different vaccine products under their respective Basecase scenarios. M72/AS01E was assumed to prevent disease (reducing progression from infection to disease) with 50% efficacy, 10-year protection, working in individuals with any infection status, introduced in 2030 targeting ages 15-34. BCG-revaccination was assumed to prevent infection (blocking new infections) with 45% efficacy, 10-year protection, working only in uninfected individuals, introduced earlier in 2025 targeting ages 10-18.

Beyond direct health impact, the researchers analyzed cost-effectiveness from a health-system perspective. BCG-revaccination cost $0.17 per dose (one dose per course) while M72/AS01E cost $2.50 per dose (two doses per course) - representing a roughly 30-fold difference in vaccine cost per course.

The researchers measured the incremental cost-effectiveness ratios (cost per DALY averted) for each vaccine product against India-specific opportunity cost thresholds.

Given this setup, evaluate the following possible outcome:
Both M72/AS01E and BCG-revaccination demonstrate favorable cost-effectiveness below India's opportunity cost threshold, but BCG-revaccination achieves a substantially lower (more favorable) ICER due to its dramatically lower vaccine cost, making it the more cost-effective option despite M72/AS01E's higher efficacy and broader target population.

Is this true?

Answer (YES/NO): YES